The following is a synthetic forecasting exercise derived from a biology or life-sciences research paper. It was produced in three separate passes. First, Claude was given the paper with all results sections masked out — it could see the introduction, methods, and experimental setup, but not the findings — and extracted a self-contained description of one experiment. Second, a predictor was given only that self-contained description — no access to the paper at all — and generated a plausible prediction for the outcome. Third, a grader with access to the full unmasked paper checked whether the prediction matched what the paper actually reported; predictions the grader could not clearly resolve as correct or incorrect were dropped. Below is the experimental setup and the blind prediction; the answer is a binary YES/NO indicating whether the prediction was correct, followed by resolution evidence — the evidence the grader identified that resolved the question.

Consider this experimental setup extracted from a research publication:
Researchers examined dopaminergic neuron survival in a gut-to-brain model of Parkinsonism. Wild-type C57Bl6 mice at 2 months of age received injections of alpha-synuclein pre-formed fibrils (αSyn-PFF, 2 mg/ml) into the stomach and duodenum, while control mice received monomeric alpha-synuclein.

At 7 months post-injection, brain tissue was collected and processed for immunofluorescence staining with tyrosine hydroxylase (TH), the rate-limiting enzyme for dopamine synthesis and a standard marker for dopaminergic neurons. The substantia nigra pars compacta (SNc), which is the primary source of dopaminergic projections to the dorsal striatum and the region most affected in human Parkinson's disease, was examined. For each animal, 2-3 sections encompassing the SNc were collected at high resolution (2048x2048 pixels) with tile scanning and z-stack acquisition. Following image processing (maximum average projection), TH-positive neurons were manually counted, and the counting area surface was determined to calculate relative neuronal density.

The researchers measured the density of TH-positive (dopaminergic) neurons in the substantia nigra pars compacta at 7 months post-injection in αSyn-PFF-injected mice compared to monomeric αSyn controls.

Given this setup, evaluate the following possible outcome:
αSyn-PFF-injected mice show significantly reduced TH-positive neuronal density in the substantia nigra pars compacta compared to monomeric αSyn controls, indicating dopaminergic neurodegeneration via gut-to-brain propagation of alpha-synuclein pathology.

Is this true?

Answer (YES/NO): YES